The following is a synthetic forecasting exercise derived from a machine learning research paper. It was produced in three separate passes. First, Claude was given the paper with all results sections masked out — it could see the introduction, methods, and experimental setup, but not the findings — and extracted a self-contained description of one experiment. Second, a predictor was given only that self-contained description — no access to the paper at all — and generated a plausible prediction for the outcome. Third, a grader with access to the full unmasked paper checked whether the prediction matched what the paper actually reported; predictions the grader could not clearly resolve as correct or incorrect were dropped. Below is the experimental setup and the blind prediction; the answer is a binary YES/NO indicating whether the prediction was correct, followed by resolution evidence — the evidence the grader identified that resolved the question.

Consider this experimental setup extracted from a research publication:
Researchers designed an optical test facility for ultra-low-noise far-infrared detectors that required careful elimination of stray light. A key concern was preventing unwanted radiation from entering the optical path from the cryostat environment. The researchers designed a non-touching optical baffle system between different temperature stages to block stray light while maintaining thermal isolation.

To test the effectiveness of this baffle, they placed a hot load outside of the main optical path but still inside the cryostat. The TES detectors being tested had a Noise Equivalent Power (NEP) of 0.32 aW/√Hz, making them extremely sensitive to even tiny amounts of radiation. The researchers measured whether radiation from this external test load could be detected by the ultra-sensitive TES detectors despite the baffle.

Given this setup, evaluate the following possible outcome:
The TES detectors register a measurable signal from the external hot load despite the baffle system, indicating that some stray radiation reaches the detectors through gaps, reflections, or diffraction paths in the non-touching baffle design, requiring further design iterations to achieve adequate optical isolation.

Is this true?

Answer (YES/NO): NO